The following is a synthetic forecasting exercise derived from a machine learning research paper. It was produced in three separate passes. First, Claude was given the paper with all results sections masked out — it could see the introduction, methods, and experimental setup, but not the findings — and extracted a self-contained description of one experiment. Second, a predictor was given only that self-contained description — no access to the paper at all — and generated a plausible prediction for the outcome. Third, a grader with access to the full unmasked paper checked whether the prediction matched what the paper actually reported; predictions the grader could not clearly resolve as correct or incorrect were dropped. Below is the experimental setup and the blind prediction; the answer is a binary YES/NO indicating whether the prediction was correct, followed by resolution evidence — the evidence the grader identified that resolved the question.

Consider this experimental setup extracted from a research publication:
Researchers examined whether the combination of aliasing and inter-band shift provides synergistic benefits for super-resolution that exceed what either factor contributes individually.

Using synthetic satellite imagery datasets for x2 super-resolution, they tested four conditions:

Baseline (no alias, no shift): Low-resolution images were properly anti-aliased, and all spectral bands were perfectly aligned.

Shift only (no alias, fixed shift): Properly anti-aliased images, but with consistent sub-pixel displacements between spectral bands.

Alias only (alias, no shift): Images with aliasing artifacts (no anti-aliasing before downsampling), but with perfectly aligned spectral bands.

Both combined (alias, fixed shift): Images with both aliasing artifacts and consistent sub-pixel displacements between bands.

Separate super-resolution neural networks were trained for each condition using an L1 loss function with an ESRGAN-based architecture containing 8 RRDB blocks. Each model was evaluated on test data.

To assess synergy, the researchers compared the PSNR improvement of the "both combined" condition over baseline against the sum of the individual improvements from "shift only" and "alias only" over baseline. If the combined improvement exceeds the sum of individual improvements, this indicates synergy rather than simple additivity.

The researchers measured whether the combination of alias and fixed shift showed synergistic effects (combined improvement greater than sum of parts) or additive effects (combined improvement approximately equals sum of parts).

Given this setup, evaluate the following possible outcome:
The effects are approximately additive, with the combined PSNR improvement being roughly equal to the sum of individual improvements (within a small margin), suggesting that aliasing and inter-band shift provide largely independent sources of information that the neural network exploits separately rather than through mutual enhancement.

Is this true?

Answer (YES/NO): NO